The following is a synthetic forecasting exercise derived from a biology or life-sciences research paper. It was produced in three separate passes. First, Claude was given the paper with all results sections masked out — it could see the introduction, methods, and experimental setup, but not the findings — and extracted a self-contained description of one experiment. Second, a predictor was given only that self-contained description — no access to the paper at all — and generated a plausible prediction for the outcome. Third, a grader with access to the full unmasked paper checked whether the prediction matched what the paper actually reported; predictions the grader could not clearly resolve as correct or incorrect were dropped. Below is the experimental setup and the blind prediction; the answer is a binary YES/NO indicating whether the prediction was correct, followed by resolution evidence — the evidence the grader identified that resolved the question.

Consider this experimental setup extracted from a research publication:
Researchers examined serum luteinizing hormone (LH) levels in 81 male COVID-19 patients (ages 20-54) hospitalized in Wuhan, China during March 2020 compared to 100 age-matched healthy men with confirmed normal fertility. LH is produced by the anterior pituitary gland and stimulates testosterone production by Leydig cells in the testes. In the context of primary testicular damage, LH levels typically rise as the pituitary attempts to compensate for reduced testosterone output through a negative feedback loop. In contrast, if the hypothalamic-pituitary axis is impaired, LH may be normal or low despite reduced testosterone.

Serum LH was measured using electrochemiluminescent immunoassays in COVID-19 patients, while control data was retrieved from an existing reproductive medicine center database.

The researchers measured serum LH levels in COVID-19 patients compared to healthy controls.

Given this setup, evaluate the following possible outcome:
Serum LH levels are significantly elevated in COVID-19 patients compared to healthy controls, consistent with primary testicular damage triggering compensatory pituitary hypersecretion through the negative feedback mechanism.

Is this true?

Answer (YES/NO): YES